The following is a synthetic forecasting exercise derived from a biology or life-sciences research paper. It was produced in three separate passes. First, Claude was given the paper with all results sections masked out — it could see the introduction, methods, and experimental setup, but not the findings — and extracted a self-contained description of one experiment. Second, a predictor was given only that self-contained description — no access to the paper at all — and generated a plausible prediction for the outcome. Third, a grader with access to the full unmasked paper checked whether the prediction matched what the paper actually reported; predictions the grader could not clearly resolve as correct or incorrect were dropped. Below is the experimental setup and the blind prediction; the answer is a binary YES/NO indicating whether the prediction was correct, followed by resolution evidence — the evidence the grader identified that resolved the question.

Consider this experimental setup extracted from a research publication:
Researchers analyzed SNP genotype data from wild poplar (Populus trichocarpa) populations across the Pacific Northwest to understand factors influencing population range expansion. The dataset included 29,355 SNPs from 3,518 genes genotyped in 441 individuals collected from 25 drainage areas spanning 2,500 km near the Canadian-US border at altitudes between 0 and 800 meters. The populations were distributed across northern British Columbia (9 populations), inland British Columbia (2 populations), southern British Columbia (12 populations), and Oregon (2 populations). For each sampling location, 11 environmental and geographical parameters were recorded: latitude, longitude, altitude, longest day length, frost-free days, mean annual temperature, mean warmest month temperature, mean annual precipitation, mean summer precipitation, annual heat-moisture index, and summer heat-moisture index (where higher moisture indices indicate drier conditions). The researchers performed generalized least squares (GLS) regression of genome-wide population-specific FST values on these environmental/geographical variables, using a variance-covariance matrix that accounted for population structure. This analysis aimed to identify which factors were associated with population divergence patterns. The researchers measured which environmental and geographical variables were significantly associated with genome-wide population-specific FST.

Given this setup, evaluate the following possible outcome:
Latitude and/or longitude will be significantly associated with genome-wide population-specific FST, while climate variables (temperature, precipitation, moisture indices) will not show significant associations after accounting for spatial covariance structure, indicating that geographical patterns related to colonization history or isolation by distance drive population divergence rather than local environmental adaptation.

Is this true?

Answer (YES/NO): NO